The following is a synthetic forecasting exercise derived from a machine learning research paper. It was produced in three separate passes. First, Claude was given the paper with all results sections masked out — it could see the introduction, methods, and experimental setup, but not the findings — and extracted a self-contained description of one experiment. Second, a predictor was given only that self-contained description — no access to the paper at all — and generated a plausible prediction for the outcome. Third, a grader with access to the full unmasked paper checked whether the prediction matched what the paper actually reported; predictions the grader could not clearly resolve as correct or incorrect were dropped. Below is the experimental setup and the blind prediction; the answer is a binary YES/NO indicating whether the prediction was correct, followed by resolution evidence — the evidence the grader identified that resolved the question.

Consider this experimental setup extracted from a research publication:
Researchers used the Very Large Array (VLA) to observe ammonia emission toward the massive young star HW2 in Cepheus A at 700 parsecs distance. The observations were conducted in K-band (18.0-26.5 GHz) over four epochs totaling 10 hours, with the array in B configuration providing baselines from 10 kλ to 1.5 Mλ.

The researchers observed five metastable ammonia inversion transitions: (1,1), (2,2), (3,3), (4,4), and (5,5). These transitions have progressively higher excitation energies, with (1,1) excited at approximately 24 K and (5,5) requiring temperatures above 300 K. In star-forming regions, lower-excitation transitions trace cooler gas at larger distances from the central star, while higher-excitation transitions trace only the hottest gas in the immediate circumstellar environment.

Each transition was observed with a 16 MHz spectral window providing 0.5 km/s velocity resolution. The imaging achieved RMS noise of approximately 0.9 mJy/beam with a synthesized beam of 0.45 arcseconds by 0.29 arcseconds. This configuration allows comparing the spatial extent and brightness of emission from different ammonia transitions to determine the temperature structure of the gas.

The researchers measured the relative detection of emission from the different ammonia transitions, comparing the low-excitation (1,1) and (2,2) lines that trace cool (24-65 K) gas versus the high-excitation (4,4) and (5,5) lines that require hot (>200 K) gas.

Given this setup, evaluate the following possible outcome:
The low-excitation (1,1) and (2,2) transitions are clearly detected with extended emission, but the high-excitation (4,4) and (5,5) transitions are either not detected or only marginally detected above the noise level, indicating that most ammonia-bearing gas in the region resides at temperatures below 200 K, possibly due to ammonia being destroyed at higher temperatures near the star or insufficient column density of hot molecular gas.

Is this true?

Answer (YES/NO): NO